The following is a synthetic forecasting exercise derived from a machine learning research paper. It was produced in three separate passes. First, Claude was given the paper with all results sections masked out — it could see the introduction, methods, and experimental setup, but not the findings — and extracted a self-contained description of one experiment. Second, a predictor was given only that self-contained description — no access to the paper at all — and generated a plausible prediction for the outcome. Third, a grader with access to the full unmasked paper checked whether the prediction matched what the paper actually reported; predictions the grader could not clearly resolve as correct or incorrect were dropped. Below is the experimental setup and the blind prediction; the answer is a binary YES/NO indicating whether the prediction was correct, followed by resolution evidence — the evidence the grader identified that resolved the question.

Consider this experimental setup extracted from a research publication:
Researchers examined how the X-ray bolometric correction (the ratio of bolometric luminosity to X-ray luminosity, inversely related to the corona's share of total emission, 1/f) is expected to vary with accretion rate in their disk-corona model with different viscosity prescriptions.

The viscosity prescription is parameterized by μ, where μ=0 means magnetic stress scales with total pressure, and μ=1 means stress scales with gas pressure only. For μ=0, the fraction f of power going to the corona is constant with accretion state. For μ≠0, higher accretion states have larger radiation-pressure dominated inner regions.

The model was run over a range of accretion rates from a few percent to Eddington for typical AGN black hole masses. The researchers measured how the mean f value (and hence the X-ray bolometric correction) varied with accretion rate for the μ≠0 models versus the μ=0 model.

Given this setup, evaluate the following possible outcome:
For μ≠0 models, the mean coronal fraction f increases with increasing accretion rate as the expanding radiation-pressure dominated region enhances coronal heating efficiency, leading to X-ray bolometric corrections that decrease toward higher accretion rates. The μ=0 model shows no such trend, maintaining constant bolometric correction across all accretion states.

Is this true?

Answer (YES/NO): NO